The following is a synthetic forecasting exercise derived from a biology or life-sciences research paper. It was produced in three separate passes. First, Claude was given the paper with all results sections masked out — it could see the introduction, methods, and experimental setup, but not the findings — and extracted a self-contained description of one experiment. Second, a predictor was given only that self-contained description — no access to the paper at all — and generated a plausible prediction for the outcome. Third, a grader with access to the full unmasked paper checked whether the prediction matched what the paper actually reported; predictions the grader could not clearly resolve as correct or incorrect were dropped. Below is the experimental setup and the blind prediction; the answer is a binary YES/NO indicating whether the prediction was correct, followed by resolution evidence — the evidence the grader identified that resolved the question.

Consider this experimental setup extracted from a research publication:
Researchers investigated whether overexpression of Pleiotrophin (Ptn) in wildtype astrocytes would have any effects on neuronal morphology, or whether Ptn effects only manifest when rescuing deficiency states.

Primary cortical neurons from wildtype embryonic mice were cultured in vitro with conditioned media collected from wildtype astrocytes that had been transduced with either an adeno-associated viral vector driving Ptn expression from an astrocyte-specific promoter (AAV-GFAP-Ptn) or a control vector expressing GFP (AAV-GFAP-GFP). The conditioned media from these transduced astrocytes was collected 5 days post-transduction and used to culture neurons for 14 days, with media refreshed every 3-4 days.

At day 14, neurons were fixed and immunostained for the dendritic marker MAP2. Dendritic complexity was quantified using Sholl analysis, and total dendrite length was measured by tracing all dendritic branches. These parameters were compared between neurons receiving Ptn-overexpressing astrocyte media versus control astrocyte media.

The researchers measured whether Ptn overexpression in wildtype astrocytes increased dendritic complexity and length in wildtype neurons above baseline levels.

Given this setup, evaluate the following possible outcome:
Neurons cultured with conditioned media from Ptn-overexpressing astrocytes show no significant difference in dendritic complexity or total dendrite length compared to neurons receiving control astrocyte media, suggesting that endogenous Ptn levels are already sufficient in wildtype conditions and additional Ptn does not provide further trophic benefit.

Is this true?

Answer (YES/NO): NO